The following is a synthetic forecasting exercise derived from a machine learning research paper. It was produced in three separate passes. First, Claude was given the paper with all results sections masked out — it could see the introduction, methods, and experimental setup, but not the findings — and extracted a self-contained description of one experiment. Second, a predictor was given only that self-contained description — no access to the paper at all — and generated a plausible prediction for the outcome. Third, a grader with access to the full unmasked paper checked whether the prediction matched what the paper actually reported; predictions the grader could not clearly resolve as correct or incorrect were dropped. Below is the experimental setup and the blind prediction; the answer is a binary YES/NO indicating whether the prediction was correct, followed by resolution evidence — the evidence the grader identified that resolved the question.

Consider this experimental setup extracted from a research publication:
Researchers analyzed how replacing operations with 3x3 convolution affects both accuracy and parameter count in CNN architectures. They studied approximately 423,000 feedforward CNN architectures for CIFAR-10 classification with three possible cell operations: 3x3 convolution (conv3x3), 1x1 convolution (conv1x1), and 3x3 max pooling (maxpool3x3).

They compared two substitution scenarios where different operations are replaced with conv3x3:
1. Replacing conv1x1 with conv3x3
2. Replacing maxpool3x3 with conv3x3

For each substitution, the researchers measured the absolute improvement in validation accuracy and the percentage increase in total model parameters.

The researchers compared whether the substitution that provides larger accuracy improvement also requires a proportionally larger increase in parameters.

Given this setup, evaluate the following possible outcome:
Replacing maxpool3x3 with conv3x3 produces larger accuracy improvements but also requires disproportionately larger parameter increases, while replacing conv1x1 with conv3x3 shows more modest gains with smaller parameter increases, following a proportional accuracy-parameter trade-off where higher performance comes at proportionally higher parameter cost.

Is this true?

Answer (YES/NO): NO